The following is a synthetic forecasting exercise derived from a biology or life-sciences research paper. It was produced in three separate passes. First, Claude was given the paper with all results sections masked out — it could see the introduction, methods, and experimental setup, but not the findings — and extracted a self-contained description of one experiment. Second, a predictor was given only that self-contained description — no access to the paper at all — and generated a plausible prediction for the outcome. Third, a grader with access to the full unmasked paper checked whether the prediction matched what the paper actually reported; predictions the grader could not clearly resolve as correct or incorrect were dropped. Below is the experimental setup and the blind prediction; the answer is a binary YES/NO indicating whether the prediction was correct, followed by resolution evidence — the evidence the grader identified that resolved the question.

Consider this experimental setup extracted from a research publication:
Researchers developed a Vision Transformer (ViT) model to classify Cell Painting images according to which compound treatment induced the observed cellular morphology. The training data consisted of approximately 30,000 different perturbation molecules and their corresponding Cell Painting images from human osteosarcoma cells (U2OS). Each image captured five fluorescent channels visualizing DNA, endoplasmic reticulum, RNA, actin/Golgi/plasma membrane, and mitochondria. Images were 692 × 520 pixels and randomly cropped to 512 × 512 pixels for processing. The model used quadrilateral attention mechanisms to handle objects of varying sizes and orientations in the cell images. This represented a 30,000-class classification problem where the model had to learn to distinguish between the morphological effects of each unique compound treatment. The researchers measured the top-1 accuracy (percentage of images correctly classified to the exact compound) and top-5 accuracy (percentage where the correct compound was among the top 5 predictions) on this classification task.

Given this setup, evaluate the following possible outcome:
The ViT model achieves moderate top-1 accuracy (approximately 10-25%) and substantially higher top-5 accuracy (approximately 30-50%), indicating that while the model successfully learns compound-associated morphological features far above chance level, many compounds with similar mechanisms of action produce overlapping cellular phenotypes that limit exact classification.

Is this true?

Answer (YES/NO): NO